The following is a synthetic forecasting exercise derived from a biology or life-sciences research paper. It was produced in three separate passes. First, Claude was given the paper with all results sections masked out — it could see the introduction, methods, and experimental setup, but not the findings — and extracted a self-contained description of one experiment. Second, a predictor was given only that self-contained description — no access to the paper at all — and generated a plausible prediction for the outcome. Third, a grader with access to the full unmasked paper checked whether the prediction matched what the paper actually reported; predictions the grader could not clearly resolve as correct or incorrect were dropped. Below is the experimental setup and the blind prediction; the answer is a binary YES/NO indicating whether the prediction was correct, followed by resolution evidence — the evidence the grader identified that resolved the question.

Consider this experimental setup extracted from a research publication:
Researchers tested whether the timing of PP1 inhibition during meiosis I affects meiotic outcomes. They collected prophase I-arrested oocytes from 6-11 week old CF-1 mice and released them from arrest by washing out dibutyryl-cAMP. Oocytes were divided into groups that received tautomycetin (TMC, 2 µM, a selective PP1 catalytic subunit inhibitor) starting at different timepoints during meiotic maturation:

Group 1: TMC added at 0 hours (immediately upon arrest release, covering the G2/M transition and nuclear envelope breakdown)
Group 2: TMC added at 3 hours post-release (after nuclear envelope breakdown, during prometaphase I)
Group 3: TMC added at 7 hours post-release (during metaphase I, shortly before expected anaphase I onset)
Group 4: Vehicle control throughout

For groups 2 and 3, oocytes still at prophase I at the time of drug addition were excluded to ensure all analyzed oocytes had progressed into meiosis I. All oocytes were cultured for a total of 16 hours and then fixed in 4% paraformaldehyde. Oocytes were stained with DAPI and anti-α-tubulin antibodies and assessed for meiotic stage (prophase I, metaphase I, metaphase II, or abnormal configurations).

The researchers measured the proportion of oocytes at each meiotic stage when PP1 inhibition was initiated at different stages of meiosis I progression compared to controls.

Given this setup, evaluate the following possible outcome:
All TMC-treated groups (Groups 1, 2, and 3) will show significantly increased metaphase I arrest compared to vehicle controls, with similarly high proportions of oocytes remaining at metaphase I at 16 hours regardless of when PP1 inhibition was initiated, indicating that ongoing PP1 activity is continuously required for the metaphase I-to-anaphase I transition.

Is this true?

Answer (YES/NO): NO